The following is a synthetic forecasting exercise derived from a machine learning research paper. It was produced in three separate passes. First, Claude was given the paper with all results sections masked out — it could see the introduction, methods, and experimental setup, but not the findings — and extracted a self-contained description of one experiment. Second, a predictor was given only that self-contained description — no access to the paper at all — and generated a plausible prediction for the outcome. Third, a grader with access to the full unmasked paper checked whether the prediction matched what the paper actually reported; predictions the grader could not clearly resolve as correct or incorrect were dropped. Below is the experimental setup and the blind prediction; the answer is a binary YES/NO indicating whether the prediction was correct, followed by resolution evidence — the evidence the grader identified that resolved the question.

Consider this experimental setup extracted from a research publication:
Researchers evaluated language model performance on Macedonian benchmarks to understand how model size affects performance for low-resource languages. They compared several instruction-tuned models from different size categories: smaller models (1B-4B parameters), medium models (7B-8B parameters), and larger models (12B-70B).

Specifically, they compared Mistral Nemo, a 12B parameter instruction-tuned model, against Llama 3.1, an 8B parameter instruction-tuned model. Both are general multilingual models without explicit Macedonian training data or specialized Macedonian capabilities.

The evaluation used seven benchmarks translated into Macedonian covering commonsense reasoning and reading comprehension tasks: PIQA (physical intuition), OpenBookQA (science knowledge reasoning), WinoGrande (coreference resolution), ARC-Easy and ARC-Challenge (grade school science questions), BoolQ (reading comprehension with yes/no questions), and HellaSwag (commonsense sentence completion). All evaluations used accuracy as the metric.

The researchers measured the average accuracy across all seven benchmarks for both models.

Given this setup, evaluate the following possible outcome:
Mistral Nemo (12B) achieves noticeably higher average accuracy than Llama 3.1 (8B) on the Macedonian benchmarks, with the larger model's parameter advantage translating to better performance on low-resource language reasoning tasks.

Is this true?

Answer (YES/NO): YES